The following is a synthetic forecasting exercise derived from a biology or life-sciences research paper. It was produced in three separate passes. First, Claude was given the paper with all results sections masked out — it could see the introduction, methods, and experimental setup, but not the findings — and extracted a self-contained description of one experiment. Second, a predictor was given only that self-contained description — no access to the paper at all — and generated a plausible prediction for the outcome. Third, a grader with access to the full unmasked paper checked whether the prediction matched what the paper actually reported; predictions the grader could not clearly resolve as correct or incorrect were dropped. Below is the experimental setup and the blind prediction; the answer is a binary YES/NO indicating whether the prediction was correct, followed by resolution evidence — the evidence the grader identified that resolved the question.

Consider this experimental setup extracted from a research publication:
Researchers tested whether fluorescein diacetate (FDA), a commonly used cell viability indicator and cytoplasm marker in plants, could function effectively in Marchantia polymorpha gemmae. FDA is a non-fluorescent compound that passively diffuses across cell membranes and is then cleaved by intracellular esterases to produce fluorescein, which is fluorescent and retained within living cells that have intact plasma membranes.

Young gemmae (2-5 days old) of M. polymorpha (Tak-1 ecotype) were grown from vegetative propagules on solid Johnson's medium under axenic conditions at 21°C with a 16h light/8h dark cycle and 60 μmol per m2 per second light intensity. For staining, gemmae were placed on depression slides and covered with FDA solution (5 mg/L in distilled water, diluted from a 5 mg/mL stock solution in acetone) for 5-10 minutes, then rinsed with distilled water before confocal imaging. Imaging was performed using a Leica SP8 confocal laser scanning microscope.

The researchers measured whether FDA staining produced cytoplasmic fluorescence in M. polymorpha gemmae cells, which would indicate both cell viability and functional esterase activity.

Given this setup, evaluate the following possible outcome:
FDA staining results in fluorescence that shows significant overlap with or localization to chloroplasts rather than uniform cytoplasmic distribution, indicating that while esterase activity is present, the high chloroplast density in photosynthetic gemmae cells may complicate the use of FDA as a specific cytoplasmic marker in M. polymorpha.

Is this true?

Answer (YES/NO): NO